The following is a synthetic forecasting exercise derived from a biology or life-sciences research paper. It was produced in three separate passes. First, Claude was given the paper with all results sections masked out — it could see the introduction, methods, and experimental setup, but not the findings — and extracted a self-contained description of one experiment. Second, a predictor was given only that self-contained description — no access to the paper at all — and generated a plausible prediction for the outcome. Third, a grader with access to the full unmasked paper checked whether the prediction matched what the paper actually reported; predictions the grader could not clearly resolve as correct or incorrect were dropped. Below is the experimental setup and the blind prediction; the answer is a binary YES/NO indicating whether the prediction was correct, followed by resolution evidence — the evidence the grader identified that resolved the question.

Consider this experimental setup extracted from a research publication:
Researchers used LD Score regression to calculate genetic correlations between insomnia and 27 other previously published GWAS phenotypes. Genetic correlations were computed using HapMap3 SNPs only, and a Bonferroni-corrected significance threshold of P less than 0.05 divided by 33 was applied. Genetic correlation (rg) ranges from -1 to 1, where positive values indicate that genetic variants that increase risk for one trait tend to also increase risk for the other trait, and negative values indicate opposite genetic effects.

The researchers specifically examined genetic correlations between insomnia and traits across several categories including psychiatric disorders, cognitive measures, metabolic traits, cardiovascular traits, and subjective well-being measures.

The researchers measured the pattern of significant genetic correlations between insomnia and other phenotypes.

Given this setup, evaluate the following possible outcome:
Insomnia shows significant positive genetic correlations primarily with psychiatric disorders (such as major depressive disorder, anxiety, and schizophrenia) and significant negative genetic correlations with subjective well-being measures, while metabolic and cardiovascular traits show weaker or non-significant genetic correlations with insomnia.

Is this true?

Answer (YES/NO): YES